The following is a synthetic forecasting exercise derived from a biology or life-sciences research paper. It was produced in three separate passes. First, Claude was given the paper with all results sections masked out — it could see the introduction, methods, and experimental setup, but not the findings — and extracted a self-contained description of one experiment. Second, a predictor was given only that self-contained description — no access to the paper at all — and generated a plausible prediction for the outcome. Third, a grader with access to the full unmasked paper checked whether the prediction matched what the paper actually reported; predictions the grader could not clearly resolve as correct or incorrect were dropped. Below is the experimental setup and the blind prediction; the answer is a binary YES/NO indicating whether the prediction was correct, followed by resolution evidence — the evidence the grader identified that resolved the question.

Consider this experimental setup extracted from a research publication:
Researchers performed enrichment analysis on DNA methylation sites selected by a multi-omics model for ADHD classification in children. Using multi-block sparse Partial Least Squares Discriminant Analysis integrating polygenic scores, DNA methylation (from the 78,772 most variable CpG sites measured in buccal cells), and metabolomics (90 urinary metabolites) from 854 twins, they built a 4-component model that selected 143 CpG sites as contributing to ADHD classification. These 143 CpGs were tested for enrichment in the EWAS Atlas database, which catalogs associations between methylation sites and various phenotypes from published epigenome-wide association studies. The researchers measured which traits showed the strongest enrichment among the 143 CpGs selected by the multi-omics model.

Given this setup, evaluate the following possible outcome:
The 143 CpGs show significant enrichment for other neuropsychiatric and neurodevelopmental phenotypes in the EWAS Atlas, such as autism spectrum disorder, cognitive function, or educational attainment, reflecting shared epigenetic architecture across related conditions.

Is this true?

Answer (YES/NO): NO